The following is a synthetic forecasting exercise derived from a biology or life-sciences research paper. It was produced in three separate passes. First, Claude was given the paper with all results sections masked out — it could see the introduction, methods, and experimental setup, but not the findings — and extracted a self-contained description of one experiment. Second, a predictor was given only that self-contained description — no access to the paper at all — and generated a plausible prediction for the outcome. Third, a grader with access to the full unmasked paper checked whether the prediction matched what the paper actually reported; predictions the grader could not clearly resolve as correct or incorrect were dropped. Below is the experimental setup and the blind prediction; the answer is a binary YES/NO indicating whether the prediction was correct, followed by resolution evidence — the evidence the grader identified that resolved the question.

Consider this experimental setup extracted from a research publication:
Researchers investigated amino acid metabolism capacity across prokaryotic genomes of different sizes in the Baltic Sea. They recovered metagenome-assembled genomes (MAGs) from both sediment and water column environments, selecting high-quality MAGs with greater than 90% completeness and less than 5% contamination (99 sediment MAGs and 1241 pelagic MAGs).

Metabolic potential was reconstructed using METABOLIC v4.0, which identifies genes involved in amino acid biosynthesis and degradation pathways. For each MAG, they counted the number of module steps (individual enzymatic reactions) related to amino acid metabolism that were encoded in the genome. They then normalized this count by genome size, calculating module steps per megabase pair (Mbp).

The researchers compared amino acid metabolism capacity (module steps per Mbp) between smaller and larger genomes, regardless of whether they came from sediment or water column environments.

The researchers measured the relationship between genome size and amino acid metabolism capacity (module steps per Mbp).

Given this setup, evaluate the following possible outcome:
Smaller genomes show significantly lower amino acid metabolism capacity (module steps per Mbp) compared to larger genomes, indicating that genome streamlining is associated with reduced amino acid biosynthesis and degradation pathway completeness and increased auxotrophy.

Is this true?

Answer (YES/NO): NO